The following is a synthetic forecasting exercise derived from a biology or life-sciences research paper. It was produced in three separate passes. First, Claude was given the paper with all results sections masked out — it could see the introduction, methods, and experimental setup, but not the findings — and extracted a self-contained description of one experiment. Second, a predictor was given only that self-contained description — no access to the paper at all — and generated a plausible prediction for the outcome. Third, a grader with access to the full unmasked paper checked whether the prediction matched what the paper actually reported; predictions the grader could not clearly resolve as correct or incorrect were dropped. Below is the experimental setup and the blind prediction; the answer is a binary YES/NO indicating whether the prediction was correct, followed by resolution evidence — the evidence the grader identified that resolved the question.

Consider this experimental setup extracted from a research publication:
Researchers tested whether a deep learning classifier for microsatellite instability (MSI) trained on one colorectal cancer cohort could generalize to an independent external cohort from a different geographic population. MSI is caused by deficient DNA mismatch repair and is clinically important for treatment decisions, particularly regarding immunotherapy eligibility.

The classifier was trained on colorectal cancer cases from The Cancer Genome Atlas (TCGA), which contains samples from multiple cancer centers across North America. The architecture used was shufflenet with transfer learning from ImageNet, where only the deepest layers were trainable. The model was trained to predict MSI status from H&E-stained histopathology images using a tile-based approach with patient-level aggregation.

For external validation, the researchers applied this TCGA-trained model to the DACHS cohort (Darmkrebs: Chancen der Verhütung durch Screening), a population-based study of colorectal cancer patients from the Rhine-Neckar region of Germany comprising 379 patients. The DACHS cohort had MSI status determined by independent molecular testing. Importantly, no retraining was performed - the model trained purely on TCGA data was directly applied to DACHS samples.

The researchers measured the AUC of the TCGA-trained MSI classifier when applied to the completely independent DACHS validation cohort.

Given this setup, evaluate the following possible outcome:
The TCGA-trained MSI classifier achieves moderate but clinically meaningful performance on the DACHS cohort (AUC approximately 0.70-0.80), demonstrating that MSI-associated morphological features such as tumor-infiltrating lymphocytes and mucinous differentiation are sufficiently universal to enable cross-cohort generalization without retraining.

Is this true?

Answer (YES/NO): NO